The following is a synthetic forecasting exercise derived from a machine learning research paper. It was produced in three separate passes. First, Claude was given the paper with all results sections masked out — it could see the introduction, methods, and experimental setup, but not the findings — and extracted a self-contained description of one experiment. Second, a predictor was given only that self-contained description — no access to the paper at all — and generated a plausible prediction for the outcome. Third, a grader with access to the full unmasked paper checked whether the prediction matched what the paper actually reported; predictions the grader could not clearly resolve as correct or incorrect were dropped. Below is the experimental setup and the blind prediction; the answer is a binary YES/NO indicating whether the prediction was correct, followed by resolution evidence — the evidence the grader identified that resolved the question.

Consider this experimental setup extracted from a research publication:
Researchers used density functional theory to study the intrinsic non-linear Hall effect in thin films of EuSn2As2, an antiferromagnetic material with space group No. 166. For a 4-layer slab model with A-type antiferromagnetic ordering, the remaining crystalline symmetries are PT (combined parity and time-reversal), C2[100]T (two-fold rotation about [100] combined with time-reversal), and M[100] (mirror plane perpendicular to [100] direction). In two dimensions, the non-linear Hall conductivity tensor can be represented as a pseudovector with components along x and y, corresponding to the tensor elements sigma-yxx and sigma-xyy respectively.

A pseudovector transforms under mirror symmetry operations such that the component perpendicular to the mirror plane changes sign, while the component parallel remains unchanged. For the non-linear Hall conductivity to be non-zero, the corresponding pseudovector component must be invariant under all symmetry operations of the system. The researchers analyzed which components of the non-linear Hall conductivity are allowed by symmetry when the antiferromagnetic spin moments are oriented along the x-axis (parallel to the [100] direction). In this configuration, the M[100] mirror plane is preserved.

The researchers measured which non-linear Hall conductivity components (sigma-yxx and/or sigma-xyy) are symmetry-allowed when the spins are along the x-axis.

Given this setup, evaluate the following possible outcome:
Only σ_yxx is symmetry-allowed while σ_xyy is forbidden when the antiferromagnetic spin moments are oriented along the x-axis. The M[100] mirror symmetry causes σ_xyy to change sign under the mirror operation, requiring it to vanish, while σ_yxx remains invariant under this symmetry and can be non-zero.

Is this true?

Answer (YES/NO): YES